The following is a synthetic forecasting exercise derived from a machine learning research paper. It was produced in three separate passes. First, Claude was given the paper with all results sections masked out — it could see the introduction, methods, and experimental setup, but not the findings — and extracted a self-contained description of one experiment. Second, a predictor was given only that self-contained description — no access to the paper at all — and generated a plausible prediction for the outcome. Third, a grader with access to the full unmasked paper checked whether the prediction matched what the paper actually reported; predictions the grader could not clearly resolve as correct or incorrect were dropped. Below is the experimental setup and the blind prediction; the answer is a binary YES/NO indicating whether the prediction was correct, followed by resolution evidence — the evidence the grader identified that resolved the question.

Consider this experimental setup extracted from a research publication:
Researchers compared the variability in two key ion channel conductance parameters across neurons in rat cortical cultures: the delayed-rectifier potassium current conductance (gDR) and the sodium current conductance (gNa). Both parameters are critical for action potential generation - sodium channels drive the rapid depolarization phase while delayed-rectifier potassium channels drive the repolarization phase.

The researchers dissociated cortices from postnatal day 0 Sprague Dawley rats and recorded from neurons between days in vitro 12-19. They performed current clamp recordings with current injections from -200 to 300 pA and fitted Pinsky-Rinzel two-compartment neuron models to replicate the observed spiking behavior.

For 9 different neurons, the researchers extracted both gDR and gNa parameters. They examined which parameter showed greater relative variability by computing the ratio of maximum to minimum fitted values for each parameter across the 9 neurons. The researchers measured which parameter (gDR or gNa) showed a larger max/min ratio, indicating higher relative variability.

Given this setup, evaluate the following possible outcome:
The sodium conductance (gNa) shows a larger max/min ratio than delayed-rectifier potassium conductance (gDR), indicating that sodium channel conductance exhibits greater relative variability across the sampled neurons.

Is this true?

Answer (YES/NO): NO